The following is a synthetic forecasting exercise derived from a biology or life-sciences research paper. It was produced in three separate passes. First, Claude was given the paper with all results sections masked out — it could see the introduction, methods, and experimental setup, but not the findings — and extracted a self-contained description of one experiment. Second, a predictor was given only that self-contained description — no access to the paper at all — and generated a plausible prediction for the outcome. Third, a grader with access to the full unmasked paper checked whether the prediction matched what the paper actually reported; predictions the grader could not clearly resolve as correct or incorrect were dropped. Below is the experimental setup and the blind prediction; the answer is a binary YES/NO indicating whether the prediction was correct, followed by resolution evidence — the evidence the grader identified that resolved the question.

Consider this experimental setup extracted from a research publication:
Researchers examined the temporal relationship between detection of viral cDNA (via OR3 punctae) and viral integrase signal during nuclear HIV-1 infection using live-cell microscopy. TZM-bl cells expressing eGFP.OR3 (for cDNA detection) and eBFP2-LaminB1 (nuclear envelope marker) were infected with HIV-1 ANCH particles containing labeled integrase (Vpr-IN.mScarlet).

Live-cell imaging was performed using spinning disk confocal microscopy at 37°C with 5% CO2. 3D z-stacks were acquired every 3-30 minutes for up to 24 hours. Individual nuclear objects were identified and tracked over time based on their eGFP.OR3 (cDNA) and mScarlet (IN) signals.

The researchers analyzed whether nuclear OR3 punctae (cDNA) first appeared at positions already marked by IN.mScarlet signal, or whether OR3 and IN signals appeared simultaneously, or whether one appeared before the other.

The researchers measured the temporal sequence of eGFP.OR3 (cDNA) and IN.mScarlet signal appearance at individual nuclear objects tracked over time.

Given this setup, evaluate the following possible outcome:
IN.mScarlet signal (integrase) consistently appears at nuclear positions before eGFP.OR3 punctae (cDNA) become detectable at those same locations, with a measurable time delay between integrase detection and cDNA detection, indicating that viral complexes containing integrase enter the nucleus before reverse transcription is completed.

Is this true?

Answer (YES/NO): YES